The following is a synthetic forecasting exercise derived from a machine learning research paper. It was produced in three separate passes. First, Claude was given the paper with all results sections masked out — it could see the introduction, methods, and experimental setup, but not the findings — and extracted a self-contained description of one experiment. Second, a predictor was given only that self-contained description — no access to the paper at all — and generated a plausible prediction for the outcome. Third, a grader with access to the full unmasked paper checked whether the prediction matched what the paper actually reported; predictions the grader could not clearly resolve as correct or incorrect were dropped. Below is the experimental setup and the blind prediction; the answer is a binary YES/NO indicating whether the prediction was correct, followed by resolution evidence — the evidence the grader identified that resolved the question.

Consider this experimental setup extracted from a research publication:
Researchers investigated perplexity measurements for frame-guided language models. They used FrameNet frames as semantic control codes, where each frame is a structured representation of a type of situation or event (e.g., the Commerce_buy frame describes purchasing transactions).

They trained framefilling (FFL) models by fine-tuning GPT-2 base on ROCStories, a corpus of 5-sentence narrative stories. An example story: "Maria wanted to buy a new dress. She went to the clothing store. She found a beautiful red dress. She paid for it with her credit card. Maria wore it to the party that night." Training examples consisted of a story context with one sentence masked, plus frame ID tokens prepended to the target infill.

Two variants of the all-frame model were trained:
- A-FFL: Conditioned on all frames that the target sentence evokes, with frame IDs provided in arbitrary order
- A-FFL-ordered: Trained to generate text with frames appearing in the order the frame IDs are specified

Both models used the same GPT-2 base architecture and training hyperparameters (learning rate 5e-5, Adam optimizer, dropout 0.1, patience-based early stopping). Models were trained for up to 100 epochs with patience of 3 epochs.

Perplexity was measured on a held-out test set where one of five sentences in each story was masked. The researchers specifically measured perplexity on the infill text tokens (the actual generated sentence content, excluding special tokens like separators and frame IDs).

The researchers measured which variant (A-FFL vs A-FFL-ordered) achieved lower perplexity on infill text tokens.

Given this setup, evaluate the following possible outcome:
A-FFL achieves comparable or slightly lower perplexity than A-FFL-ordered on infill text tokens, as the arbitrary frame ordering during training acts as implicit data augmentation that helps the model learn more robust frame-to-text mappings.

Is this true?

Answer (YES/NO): NO